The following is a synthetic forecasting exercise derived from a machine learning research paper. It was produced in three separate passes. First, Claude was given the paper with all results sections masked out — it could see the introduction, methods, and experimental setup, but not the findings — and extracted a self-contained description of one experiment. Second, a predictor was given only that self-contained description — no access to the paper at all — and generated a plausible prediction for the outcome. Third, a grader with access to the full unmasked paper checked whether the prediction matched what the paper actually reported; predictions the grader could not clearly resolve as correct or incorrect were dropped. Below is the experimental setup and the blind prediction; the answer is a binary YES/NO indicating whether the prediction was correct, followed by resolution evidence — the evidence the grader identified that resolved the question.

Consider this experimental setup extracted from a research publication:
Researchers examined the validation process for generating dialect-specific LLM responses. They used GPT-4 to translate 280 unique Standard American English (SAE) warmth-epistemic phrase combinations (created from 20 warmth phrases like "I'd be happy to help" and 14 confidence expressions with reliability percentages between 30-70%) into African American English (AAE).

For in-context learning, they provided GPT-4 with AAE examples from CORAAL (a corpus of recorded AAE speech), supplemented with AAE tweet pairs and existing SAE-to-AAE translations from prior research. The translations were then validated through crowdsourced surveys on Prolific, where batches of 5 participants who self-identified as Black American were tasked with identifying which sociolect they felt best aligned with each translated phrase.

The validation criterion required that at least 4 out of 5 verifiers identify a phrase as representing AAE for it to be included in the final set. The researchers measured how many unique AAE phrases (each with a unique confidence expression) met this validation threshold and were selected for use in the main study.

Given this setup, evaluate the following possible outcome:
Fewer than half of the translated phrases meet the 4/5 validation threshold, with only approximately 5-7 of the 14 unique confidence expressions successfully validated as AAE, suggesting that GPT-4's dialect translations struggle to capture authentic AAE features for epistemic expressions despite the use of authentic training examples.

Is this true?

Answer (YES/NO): NO